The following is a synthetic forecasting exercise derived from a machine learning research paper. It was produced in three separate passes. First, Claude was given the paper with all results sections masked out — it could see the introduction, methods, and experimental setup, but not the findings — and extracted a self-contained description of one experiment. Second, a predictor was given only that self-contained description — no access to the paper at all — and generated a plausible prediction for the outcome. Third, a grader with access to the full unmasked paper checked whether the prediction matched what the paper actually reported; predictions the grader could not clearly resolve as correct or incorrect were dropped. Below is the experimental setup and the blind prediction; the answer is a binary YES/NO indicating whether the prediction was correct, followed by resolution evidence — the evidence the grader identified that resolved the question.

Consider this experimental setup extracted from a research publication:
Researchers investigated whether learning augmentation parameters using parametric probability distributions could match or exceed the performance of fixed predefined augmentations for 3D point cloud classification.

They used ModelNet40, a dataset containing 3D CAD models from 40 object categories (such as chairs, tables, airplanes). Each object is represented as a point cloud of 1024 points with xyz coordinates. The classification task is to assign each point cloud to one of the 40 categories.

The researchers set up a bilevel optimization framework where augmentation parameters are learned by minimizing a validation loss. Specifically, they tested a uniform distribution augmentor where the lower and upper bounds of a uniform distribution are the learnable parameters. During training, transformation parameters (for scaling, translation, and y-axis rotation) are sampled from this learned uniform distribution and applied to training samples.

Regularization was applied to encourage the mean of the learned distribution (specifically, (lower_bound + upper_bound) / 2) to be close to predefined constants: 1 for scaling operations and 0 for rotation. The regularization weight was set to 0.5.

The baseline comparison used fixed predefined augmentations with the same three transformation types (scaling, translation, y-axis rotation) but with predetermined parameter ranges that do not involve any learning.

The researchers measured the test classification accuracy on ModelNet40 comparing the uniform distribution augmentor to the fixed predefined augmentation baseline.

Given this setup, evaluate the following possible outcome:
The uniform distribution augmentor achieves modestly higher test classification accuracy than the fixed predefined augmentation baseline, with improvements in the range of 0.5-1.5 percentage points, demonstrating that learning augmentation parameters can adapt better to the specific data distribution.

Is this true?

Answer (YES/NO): NO